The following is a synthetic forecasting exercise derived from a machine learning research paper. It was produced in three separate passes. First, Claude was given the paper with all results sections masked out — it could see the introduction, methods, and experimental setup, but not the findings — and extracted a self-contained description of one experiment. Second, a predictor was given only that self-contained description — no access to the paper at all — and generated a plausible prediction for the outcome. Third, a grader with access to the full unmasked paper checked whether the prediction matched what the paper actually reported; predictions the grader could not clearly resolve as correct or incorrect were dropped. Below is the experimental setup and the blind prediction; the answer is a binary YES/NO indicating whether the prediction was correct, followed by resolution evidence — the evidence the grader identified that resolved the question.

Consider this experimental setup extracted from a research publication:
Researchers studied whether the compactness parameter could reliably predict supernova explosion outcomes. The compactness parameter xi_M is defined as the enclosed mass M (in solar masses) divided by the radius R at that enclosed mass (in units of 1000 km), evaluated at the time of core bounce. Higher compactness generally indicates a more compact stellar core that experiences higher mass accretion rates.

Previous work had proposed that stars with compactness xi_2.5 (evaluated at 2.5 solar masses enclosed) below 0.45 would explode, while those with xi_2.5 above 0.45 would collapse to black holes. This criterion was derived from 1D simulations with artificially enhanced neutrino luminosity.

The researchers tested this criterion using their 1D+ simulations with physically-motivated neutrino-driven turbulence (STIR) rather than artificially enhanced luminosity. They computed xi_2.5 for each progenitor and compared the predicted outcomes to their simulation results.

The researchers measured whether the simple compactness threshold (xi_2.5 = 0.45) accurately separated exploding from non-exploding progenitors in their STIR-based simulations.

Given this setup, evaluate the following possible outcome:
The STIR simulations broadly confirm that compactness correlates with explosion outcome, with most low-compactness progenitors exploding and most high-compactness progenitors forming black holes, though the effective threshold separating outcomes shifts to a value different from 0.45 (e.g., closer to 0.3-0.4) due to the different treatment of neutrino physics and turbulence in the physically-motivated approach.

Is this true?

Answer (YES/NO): NO